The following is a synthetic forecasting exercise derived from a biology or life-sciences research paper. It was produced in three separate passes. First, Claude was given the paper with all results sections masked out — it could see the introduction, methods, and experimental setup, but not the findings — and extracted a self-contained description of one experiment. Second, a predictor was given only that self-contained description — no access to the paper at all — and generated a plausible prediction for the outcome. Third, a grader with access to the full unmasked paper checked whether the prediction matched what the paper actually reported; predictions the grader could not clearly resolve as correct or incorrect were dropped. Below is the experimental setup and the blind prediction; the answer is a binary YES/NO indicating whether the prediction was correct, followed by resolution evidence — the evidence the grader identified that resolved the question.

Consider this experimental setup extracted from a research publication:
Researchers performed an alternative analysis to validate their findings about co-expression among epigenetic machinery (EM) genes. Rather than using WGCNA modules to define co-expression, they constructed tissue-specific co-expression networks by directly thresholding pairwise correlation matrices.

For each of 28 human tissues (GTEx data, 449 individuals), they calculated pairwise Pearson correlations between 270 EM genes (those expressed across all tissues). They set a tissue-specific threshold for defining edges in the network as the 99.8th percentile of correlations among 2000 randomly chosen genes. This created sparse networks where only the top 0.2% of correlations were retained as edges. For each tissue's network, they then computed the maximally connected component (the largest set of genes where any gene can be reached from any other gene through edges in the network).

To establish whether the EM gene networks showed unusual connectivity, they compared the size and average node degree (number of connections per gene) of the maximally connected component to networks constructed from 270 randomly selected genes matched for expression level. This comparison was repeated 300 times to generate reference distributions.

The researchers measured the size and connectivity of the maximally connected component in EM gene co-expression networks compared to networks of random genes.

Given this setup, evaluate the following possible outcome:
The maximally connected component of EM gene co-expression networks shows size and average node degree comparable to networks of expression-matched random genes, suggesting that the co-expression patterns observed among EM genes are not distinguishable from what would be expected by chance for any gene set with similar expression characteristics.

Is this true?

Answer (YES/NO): NO